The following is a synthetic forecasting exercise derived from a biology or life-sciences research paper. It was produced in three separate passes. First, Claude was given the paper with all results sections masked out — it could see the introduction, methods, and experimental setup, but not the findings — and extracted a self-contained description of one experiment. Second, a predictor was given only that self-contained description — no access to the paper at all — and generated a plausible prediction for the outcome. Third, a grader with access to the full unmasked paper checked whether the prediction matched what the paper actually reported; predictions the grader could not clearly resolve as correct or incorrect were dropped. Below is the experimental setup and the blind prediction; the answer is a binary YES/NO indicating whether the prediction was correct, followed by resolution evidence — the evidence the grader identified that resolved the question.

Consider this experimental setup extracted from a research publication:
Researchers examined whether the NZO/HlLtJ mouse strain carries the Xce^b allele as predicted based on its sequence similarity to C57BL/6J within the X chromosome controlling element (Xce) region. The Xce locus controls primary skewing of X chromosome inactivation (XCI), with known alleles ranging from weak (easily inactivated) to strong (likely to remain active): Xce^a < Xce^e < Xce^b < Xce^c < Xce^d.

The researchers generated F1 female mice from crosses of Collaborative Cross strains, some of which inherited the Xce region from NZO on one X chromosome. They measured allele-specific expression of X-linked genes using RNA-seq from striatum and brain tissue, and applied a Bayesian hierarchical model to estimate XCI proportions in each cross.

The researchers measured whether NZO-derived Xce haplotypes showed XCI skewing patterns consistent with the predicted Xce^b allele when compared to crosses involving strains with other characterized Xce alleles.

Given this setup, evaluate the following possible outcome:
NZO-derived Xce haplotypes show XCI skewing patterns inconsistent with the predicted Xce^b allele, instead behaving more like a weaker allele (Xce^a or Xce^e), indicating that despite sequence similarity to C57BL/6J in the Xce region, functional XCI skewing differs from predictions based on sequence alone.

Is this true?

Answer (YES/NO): NO